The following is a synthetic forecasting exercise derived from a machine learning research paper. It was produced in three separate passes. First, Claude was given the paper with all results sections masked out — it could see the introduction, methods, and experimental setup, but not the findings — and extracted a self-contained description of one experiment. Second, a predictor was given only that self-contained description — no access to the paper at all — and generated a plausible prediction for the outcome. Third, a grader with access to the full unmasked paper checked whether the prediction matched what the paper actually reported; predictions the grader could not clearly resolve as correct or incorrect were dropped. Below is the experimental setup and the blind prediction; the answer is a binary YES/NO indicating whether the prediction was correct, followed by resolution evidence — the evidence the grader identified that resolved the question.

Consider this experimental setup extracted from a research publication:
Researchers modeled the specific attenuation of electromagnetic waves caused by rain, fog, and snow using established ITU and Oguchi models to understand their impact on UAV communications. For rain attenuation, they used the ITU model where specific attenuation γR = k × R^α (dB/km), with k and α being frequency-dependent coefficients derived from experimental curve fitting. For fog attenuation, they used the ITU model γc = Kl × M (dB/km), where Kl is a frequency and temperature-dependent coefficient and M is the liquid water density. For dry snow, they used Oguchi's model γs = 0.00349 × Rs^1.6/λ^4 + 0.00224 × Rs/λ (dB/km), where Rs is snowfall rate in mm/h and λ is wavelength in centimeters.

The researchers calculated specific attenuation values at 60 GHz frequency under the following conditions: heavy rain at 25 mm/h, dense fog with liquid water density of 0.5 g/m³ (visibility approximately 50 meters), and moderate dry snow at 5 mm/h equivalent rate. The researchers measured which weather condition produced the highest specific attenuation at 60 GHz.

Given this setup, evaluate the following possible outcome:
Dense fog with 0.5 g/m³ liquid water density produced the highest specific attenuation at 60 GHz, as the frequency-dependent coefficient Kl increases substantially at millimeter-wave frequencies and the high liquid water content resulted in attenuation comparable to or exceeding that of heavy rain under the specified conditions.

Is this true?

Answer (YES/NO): NO